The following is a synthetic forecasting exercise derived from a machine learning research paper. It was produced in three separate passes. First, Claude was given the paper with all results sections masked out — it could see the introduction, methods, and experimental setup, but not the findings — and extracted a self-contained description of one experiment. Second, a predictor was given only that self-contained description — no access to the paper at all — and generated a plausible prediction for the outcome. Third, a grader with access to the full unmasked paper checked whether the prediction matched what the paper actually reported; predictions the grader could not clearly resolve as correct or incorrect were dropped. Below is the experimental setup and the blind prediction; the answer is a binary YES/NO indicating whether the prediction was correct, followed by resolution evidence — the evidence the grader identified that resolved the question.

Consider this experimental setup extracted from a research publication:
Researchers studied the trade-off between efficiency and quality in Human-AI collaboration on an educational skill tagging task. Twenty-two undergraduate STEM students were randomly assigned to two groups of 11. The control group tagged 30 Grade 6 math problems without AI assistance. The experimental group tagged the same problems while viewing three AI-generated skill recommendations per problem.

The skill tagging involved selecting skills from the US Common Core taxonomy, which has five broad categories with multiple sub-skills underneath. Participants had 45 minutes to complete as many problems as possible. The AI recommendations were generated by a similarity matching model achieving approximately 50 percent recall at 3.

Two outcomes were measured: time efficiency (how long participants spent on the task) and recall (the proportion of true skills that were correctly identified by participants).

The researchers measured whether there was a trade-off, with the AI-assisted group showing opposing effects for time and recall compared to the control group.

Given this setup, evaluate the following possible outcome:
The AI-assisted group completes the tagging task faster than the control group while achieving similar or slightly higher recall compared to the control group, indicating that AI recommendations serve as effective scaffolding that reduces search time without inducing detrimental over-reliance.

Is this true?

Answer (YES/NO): NO